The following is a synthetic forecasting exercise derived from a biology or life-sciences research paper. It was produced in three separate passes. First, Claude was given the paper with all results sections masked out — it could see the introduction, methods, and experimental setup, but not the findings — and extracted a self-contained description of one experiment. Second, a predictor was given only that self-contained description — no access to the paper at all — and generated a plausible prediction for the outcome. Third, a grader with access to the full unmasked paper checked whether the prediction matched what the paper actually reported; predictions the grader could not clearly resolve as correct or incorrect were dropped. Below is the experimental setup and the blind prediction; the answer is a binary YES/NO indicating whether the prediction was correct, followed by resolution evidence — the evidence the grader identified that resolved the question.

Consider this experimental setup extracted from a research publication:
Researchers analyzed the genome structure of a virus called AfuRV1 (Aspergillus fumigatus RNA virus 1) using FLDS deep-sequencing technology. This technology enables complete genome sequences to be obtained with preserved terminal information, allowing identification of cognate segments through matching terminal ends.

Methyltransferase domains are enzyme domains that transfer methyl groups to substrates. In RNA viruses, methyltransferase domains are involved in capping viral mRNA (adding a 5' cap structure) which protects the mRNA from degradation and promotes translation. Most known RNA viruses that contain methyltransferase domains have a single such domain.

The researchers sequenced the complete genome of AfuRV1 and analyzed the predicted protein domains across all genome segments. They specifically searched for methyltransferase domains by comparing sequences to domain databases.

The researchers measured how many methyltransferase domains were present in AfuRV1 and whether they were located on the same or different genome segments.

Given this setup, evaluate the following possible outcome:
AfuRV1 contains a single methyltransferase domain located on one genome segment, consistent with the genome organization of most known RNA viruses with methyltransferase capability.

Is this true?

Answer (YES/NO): NO